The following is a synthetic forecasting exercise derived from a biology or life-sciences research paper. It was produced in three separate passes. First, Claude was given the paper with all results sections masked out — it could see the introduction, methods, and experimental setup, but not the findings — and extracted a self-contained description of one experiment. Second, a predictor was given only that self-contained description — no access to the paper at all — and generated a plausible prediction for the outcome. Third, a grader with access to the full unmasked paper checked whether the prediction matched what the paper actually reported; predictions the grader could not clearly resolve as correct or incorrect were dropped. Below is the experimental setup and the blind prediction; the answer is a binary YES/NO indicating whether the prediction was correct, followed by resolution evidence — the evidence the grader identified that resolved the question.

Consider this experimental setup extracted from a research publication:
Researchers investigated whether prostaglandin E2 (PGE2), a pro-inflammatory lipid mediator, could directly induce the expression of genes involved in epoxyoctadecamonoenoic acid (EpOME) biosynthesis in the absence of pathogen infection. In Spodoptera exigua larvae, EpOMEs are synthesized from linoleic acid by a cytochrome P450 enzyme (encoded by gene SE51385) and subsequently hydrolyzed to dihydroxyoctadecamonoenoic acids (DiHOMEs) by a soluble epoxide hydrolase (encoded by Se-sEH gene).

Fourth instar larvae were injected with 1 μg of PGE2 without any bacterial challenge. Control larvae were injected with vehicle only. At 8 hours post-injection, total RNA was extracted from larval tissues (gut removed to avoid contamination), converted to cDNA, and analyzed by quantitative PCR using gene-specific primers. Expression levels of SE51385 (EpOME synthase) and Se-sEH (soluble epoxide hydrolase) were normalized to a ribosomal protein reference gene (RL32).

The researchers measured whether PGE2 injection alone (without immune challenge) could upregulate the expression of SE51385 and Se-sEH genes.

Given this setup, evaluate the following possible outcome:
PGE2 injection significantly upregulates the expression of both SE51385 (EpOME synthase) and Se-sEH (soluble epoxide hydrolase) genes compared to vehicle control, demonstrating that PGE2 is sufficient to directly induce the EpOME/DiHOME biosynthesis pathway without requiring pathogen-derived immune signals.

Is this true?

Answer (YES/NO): YES